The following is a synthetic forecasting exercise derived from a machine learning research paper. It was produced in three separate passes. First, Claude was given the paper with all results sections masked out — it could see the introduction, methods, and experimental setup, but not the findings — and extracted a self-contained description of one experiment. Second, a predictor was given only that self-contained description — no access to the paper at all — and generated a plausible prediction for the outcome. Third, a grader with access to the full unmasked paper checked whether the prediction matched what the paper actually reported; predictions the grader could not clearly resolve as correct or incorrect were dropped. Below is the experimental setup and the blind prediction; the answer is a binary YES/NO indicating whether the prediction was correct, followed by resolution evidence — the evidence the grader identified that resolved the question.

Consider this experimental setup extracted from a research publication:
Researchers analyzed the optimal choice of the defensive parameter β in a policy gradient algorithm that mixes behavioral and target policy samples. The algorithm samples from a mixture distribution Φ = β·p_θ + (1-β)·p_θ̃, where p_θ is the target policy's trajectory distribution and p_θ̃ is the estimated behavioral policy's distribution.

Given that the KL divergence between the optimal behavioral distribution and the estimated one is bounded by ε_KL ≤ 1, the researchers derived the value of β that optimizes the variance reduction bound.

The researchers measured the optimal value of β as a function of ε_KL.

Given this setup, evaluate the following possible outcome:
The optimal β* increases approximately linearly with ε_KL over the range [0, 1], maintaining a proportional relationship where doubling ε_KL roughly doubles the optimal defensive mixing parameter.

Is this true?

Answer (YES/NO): NO